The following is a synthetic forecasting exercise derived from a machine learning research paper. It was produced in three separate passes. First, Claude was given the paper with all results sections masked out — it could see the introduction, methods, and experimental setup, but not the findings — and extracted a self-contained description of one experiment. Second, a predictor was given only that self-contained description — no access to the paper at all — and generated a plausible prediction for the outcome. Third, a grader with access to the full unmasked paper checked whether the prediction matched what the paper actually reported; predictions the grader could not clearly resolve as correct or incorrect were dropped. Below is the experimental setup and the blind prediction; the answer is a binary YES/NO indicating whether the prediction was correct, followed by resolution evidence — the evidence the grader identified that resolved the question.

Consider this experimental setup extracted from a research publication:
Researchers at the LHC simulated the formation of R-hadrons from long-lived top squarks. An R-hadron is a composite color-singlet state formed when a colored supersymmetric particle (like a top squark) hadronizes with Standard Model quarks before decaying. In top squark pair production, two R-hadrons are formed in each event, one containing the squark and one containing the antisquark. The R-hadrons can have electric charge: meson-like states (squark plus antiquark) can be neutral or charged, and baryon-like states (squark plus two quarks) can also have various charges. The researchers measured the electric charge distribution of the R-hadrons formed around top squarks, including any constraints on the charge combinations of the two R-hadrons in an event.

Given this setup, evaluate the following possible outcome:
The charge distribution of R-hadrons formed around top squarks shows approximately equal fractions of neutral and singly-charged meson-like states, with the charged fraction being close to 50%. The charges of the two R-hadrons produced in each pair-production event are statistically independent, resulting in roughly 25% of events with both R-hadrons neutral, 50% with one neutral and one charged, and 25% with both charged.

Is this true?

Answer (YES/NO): NO